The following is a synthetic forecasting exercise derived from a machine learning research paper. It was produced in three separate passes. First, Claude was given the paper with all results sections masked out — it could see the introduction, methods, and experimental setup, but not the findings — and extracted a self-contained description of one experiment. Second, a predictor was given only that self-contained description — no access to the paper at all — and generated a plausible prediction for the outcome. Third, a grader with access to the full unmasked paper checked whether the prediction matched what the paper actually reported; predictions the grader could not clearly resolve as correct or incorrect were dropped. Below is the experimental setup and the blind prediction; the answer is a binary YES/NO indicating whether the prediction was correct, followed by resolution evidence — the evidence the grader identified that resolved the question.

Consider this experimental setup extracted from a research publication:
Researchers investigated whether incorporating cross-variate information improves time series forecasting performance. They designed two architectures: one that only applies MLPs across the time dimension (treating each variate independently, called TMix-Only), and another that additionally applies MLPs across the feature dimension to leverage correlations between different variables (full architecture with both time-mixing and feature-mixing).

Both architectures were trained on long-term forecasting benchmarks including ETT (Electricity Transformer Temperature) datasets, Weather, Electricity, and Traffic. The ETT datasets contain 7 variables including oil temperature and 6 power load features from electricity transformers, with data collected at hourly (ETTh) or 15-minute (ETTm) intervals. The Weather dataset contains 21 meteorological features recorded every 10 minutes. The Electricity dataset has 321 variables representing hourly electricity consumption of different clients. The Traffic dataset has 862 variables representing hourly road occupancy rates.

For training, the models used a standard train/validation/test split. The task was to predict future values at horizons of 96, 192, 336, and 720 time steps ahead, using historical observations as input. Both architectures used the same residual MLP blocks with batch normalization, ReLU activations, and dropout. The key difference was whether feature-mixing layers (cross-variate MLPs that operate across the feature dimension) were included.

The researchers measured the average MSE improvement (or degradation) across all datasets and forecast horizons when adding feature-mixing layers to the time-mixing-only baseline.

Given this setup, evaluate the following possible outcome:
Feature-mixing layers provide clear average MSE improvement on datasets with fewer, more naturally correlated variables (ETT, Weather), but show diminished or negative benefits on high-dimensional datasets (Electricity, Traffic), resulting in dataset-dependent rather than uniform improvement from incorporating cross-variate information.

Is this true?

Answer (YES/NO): NO